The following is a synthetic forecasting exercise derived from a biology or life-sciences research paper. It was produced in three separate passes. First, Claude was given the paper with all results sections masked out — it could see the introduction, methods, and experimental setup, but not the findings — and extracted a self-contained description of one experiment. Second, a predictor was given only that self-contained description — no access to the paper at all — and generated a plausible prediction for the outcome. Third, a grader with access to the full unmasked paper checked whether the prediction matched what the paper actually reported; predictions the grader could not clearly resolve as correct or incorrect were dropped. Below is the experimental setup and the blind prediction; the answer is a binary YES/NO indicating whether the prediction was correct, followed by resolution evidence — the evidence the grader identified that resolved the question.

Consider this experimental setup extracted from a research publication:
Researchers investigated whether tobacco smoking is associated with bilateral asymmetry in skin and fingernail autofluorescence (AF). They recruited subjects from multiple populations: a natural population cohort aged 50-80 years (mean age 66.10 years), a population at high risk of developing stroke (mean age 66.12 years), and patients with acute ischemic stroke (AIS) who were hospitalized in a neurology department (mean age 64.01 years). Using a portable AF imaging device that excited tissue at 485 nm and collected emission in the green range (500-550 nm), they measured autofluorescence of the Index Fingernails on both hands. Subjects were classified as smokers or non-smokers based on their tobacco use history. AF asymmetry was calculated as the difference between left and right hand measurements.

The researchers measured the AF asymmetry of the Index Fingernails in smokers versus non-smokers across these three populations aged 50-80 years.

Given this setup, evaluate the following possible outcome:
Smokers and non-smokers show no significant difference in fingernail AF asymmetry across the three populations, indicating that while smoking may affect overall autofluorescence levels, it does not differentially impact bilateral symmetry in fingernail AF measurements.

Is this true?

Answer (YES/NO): NO